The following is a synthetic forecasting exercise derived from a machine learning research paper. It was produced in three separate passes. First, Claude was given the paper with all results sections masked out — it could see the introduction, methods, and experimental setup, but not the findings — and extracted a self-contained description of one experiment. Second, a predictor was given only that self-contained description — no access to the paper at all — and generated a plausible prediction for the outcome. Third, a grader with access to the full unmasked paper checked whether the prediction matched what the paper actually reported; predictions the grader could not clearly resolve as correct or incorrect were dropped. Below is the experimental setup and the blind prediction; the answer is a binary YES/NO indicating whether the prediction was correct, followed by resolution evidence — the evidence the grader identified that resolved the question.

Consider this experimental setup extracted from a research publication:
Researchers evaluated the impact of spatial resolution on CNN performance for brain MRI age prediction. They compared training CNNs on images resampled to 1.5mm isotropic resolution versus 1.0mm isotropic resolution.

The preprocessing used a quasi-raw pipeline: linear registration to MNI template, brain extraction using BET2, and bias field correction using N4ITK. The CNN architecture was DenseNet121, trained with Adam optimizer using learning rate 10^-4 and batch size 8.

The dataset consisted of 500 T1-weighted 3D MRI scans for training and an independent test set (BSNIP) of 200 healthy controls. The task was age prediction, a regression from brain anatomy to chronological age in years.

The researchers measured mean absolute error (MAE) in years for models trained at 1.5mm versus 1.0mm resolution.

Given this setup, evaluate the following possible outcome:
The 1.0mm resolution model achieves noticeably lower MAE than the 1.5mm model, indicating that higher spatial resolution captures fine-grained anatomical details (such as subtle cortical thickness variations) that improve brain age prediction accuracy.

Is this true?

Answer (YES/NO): NO